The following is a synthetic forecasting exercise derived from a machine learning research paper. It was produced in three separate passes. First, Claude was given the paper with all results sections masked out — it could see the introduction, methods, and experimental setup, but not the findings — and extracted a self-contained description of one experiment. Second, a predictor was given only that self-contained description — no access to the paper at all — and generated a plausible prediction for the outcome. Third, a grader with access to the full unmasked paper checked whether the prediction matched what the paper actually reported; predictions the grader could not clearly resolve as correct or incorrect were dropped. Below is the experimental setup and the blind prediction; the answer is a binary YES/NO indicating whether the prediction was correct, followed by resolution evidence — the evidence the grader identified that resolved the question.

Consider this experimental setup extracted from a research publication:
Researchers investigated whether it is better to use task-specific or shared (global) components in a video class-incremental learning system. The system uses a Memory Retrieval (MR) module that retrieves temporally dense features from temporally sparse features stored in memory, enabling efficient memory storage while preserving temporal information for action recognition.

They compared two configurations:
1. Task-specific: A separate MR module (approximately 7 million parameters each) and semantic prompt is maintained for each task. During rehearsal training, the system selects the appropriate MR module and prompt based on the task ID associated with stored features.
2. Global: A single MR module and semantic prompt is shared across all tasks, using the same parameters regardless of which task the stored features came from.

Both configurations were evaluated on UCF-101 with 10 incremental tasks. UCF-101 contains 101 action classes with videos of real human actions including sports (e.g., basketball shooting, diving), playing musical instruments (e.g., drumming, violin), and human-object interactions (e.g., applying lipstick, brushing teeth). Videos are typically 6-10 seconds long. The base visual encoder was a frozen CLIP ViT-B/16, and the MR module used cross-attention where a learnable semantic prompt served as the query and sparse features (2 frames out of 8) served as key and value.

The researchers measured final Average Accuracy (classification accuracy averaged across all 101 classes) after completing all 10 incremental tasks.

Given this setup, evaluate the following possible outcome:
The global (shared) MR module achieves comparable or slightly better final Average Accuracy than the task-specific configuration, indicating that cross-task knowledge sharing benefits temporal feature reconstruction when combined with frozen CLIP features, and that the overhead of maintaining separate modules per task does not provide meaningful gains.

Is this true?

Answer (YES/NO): NO